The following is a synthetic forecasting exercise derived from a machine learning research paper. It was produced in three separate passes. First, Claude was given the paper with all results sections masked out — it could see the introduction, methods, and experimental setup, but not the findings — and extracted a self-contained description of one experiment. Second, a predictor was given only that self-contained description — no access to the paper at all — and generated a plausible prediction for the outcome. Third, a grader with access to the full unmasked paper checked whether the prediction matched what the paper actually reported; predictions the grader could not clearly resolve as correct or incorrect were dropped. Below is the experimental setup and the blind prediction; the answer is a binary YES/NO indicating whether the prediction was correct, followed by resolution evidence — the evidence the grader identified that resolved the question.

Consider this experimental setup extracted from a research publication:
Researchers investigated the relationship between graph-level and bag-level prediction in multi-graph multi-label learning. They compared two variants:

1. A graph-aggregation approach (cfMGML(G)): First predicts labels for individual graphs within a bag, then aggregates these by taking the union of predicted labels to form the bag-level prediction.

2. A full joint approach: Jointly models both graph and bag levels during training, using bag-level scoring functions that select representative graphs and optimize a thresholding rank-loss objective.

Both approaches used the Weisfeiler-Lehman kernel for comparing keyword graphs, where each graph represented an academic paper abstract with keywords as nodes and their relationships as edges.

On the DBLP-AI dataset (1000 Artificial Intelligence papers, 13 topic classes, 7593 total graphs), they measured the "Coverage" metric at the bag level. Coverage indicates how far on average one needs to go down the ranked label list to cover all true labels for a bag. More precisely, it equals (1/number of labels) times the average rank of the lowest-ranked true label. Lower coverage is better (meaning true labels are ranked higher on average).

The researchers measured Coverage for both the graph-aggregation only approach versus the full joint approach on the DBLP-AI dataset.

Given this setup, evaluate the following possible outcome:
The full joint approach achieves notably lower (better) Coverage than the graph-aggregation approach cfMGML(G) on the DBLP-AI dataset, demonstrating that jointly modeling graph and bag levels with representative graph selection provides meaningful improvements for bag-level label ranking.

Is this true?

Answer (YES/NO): YES